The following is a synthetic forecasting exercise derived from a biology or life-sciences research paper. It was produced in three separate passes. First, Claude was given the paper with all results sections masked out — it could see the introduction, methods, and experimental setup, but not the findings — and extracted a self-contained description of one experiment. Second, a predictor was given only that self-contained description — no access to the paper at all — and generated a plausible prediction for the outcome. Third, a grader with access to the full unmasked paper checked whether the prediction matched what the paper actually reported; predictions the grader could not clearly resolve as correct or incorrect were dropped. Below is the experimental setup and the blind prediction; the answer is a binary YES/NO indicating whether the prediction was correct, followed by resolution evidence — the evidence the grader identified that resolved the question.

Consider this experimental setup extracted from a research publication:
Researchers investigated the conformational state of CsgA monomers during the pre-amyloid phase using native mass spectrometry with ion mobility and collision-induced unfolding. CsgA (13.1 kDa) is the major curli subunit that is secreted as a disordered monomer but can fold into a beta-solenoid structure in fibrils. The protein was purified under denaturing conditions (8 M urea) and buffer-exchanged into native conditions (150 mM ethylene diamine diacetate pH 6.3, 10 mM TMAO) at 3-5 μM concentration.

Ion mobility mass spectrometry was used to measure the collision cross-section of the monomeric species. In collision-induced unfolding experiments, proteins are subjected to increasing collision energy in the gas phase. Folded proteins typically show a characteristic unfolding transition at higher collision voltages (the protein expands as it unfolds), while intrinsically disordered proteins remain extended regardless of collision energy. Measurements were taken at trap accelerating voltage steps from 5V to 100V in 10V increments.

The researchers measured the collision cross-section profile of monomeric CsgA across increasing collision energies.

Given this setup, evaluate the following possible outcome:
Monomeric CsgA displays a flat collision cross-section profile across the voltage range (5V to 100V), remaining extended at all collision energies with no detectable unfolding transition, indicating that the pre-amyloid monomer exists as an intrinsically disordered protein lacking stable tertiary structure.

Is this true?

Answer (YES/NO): NO